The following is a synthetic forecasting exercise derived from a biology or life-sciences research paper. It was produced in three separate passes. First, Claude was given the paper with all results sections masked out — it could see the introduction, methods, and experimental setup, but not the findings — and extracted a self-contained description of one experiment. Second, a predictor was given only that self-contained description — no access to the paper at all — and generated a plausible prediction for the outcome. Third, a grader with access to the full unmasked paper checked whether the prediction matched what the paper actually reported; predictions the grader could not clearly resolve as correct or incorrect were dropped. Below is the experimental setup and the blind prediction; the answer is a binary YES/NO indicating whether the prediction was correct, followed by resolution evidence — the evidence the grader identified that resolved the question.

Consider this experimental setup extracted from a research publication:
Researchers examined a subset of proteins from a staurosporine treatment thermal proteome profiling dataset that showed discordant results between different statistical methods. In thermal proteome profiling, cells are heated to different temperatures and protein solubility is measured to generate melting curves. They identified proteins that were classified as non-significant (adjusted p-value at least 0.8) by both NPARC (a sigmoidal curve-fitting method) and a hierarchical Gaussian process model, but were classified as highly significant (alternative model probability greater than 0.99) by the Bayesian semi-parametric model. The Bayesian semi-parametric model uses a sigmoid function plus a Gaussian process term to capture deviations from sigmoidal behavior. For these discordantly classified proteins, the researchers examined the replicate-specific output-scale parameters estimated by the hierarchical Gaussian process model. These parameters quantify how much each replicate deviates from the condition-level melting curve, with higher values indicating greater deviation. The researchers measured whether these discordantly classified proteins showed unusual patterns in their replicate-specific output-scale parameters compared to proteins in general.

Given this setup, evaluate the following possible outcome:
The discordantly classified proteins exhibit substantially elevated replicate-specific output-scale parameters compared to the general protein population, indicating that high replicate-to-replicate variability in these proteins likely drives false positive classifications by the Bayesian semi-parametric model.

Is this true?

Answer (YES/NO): YES